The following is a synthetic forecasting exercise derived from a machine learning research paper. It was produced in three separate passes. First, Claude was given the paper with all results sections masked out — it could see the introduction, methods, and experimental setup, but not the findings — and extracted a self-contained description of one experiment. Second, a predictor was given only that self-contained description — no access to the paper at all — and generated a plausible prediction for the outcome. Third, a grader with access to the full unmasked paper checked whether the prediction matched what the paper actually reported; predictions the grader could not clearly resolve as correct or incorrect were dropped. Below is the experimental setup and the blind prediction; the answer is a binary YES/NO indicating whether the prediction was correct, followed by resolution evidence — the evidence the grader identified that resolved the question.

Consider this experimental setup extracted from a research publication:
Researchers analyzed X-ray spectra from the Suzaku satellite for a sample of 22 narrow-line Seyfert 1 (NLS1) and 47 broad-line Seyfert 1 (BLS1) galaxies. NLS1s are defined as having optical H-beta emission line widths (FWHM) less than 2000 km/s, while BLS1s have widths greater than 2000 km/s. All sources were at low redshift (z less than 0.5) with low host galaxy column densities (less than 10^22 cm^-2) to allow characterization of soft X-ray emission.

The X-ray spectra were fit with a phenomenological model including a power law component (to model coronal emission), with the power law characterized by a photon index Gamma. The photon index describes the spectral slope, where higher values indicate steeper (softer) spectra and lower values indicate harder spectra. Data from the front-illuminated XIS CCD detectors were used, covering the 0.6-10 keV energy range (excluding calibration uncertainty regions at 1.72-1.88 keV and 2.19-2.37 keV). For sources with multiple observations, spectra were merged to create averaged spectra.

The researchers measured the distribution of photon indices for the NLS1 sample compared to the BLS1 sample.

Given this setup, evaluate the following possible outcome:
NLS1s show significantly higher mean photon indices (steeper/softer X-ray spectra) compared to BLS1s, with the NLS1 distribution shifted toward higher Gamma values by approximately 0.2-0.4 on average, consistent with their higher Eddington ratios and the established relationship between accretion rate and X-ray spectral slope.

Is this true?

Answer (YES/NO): YES